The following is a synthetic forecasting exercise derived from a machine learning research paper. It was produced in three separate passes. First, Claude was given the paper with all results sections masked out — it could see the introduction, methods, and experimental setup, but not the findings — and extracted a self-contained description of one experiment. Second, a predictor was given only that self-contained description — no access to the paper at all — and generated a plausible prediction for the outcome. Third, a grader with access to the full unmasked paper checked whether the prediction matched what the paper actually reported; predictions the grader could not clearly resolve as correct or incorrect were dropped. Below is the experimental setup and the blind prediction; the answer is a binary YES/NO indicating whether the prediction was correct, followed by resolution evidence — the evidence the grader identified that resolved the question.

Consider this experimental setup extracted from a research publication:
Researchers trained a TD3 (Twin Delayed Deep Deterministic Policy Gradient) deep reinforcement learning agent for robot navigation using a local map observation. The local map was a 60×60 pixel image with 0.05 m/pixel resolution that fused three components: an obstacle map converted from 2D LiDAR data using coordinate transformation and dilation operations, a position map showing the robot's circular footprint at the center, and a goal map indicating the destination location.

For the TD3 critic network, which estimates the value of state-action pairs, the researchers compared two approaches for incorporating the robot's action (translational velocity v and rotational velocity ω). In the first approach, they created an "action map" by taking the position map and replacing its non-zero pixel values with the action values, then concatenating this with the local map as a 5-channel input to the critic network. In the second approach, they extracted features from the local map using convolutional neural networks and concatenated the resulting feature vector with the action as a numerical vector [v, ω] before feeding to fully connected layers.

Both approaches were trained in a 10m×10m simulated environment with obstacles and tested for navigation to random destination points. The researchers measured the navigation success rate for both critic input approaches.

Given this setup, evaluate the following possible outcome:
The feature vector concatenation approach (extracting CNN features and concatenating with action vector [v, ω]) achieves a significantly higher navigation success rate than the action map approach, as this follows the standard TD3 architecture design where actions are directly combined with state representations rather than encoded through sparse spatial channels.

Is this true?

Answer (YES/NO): NO